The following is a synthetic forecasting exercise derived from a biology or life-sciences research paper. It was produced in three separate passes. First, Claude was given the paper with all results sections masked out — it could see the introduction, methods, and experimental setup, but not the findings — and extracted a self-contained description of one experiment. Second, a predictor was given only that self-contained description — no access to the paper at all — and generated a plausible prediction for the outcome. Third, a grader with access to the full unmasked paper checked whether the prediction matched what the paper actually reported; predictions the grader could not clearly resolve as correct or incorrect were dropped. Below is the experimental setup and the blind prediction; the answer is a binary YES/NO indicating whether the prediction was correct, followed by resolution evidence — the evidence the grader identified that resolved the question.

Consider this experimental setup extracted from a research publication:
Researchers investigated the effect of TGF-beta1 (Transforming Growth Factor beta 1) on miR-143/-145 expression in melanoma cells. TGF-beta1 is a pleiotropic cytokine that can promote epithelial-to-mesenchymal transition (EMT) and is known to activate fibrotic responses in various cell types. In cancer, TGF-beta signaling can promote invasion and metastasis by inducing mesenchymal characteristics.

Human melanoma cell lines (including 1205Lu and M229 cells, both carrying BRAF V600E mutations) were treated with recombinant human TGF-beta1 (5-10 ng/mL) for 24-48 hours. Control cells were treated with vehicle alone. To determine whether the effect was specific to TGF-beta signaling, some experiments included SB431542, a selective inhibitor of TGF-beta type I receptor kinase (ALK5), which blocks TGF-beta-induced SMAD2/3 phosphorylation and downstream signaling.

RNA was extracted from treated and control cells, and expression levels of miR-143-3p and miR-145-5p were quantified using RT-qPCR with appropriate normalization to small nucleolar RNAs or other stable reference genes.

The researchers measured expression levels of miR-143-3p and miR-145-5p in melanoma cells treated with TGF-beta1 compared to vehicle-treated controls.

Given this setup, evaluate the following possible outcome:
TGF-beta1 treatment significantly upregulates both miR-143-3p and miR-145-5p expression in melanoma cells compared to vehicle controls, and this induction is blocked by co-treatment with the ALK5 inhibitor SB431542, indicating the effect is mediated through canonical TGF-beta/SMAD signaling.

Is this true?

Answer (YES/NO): NO